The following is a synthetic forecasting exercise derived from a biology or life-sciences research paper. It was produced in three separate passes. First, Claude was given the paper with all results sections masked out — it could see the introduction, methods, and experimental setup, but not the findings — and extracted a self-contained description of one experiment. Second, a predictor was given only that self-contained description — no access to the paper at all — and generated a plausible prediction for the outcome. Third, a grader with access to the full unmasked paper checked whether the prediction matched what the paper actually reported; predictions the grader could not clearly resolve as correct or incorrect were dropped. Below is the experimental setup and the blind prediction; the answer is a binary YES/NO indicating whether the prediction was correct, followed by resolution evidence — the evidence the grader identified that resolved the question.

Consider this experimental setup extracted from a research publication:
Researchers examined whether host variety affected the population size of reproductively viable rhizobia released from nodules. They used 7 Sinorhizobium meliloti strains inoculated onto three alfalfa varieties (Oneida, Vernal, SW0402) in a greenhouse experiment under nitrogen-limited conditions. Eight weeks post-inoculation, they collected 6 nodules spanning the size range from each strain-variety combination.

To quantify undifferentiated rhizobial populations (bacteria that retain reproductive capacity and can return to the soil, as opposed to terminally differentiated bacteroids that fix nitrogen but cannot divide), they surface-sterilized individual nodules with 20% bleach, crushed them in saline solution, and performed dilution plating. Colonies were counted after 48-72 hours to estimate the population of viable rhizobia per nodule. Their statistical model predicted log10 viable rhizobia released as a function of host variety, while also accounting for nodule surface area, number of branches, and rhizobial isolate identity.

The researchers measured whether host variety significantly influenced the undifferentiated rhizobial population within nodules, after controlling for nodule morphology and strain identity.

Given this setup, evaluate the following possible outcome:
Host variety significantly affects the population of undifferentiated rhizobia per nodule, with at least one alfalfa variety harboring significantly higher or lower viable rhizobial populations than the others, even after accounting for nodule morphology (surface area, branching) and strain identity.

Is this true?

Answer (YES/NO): YES